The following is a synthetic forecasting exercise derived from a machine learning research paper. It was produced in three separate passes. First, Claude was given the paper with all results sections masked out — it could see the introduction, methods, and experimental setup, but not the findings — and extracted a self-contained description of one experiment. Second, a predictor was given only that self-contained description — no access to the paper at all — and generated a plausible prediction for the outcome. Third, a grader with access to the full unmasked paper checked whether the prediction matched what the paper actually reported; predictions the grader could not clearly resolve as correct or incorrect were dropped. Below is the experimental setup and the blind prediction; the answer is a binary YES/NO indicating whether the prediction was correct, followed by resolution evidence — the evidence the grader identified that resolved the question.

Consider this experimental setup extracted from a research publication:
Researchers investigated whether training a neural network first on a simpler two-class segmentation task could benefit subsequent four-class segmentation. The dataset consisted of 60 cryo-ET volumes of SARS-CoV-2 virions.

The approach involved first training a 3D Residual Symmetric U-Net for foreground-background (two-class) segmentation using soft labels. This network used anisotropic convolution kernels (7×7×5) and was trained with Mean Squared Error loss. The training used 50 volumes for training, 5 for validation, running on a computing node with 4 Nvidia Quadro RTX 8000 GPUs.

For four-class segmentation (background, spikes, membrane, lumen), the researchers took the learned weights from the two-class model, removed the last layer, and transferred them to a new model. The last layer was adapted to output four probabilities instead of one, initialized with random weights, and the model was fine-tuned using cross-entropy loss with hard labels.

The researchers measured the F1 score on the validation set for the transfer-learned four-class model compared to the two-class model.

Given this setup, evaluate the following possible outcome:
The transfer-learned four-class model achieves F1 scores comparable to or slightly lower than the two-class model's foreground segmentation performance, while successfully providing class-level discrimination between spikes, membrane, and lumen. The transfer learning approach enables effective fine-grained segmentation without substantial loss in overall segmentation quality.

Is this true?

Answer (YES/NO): NO